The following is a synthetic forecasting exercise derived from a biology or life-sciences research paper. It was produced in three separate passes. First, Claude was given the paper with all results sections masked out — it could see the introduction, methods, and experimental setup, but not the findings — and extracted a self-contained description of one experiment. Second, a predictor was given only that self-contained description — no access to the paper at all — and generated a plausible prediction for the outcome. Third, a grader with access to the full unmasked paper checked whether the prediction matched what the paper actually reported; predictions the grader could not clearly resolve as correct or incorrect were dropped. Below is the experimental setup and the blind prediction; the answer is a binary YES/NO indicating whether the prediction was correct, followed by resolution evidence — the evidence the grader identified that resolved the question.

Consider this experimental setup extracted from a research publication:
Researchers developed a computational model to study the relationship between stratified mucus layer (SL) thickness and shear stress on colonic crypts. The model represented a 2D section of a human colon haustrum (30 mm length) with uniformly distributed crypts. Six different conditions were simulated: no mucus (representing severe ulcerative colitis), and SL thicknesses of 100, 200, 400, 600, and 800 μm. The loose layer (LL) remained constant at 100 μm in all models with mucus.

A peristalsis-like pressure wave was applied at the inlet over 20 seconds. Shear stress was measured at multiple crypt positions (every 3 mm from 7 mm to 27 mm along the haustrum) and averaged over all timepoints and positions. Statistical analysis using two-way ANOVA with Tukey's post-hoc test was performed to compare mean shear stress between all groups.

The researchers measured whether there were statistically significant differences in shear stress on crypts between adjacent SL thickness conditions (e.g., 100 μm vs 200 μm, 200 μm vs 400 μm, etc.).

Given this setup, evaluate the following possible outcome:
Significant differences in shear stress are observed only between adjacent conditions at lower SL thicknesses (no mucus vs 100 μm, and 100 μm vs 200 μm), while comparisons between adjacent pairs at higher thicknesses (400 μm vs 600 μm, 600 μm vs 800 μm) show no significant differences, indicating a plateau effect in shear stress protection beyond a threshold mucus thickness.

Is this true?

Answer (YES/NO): NO